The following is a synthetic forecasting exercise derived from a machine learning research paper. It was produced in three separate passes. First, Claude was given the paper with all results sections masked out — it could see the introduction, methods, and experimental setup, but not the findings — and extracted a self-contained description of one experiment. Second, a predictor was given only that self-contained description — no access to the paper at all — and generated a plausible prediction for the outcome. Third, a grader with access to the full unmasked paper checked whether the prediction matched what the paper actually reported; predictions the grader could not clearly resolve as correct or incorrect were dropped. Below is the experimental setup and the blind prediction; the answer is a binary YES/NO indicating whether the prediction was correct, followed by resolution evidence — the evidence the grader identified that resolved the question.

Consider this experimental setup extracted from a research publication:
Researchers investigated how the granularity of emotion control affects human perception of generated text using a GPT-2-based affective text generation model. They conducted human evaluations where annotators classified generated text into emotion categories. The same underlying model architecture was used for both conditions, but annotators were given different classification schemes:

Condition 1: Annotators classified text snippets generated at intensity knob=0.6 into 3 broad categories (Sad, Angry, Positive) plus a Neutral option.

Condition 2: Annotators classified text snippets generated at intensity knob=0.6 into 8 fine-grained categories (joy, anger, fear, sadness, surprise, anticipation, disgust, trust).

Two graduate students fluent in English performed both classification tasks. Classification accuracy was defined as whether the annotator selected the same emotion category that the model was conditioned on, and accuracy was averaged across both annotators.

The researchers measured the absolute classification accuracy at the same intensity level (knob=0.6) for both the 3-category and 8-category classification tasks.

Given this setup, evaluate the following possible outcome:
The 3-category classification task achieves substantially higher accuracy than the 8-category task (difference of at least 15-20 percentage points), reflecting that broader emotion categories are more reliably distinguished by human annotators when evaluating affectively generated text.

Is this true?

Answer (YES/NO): YES